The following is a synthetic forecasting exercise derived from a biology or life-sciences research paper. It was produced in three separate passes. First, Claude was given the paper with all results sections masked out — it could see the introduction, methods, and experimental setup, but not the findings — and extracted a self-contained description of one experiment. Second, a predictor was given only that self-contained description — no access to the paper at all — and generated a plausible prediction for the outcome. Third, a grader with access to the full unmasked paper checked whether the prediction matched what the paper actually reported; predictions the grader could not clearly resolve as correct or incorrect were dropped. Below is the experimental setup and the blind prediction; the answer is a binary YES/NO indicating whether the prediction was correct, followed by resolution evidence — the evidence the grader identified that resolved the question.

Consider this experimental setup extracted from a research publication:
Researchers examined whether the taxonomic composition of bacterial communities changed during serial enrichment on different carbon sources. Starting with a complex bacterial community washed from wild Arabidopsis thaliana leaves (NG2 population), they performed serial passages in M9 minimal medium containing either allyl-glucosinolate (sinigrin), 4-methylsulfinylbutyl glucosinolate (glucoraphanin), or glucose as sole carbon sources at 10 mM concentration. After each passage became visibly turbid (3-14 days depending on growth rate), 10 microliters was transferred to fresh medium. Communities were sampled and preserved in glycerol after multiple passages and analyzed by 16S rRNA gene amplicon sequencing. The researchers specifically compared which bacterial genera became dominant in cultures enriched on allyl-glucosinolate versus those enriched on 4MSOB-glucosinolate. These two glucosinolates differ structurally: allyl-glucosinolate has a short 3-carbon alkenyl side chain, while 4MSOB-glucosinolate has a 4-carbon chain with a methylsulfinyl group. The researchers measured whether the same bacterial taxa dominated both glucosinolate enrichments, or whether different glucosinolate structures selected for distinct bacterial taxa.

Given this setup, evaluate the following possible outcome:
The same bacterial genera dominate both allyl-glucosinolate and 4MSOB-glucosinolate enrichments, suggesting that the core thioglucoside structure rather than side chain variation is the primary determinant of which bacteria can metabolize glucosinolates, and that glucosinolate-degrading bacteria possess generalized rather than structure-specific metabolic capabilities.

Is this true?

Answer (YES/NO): NO